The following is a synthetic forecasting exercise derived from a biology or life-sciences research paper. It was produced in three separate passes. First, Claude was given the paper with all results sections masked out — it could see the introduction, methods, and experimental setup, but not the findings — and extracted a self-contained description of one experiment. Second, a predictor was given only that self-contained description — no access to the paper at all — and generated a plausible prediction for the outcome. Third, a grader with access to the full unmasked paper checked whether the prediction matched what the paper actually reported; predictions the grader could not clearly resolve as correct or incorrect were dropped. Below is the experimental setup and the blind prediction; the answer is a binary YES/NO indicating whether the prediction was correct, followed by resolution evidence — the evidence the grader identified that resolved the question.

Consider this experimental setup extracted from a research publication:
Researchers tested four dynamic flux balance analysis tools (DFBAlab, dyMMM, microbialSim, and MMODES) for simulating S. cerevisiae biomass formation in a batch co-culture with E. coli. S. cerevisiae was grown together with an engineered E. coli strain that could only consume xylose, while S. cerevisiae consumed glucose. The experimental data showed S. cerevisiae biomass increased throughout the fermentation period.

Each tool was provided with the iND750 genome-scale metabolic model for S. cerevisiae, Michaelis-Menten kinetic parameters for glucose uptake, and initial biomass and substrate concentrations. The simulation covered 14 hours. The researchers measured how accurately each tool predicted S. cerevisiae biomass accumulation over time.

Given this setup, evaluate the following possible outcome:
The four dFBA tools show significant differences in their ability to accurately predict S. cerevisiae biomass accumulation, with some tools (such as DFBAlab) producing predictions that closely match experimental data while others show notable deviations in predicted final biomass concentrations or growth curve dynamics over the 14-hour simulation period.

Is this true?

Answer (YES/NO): NO